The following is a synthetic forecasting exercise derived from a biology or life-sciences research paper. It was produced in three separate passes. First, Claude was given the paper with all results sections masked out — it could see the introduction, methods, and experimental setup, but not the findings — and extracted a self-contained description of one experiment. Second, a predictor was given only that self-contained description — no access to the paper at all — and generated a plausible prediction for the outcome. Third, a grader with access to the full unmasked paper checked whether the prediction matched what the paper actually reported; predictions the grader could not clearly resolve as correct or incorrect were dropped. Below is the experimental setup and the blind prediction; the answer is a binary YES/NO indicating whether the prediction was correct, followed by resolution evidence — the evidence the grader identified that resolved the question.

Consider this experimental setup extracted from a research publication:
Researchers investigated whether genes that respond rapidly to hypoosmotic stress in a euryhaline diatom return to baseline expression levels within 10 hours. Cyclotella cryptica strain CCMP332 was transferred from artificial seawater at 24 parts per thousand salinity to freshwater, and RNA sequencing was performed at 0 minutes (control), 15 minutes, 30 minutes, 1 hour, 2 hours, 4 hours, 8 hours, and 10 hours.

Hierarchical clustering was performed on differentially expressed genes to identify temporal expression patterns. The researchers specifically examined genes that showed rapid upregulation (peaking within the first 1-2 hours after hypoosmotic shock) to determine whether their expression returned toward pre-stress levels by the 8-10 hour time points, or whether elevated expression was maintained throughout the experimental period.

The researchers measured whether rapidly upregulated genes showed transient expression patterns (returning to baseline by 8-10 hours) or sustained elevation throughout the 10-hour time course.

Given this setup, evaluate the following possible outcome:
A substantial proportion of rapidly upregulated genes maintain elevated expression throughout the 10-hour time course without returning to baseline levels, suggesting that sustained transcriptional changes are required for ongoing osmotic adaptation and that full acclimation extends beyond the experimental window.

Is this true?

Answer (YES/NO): NO